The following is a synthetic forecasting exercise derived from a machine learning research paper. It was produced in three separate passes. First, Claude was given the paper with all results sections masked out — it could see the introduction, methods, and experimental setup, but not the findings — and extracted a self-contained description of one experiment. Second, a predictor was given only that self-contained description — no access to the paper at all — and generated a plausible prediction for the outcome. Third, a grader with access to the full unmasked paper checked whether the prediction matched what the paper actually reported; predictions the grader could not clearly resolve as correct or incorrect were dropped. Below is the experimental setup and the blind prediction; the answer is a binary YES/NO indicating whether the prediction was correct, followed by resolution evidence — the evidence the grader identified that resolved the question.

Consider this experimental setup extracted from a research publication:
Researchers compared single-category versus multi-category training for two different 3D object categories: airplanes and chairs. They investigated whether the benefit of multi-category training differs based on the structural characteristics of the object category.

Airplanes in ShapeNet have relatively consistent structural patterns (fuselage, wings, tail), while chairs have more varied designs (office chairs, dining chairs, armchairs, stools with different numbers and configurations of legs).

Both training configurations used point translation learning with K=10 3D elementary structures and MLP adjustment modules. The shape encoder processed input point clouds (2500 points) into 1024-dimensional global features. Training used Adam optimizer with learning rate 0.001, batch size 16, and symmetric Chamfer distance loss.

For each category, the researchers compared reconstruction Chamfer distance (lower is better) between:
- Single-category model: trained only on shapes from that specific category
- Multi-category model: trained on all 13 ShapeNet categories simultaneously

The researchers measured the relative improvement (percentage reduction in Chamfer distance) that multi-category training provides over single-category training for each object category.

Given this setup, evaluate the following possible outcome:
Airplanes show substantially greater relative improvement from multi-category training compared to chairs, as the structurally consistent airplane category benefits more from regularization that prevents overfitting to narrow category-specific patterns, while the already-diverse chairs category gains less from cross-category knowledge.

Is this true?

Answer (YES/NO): NO